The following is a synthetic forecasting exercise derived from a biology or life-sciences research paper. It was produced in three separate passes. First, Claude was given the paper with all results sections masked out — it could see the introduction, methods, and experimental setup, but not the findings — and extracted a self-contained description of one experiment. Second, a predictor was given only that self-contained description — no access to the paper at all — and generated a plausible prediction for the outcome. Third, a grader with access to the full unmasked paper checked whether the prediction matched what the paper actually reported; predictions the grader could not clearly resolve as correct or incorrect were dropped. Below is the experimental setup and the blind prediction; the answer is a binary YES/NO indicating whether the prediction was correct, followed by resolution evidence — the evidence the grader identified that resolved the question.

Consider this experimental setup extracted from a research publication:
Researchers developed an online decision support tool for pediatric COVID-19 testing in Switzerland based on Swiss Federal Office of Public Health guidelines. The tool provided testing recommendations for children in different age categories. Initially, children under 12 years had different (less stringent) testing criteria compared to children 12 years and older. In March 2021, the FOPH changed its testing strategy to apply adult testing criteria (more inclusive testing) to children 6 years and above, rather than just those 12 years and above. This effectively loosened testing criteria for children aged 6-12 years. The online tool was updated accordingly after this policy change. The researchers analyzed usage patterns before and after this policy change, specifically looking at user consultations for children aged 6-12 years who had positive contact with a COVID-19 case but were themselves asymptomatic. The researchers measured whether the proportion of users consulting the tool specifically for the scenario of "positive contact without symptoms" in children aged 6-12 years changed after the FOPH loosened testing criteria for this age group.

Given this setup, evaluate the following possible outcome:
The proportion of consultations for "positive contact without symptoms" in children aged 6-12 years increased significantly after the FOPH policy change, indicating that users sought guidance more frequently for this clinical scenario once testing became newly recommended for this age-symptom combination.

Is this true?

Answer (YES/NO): YES